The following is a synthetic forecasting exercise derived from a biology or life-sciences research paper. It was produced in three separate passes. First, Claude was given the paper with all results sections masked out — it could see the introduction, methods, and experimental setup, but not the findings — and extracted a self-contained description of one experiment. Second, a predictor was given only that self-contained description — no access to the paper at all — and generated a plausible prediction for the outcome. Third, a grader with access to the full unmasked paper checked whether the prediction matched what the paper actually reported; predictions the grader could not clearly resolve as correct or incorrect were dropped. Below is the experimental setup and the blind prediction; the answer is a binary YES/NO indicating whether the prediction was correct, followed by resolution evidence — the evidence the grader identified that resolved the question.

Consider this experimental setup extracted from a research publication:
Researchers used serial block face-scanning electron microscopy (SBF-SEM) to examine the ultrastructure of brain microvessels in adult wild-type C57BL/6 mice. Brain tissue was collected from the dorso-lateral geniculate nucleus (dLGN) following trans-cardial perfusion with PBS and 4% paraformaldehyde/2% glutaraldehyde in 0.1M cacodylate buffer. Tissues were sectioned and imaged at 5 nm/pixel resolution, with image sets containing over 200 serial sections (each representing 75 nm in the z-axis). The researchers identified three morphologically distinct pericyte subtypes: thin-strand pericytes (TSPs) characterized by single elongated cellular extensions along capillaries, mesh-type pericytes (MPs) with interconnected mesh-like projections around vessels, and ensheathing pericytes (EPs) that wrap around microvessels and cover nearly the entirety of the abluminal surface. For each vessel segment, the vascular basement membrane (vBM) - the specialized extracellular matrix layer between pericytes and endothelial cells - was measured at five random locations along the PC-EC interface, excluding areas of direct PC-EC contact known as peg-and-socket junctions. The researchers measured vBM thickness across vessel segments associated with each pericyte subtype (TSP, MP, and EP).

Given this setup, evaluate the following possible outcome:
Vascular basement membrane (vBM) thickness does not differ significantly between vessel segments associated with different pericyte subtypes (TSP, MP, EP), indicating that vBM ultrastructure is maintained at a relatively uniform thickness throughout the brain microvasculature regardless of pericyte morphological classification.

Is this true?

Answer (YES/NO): NO